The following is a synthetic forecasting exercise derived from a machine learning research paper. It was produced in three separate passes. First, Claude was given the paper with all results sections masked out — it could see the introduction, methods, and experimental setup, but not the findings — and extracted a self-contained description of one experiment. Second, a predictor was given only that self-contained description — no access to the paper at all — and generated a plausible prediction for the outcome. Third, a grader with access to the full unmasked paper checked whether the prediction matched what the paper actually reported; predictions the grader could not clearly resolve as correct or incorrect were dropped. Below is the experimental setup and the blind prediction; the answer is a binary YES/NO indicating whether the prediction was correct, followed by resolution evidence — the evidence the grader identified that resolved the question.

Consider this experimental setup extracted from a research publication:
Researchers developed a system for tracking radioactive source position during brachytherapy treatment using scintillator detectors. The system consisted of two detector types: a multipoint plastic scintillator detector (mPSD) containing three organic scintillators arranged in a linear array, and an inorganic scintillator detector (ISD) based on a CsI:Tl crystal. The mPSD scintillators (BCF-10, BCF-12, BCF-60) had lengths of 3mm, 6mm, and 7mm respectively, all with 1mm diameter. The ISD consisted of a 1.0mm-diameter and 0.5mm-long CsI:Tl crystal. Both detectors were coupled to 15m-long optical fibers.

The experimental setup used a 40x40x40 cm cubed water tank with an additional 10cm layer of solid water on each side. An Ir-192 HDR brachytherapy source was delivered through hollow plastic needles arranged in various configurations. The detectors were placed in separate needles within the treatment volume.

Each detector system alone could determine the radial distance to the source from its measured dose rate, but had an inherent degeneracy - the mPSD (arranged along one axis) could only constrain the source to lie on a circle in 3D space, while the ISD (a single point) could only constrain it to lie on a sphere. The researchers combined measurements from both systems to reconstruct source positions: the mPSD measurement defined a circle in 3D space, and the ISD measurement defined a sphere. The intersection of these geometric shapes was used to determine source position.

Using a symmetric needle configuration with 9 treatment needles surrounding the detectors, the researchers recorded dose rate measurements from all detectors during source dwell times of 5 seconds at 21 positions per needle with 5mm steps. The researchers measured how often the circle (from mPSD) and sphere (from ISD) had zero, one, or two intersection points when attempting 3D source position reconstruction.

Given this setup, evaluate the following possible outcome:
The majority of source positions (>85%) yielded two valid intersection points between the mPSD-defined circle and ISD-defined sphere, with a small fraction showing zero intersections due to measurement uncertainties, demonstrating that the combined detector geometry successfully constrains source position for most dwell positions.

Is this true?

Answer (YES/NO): NO